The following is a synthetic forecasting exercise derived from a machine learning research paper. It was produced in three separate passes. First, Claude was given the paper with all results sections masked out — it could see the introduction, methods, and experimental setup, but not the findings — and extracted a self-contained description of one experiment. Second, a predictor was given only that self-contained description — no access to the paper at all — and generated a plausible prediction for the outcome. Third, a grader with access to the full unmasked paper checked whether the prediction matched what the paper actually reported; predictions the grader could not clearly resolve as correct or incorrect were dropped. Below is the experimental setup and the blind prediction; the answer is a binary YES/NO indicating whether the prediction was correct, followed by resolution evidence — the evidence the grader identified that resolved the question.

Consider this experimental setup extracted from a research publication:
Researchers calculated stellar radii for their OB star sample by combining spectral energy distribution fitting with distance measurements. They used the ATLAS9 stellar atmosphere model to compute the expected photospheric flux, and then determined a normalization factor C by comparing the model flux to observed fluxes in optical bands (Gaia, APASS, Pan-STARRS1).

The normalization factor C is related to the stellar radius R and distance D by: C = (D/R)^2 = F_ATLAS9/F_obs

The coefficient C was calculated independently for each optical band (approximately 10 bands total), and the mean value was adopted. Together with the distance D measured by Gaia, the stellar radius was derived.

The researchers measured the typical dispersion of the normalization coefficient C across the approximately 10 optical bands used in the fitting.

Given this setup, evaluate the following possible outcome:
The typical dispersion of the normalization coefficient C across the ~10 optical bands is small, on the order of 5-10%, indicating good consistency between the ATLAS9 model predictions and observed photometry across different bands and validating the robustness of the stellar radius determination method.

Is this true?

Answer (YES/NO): YES